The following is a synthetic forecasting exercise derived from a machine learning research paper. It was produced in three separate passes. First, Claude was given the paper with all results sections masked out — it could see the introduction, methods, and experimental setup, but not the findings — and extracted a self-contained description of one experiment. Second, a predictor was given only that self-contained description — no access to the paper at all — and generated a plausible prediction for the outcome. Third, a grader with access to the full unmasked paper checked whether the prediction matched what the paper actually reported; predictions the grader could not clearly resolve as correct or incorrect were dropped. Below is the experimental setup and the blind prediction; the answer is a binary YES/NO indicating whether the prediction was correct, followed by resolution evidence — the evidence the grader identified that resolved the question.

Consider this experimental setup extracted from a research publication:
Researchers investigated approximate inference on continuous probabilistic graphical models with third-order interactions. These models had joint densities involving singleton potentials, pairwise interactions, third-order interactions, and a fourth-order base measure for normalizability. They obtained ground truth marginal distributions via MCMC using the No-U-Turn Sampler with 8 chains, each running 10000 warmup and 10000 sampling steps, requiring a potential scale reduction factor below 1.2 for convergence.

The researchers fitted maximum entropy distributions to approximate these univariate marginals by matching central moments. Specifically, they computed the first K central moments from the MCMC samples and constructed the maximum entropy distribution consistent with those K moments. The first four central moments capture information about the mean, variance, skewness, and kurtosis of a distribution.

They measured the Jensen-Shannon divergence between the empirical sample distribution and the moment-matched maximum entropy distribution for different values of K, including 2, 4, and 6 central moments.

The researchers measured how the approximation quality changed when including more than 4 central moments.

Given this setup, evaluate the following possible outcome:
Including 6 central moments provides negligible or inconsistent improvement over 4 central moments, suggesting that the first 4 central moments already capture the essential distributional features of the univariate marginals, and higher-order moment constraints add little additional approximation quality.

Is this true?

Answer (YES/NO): YES